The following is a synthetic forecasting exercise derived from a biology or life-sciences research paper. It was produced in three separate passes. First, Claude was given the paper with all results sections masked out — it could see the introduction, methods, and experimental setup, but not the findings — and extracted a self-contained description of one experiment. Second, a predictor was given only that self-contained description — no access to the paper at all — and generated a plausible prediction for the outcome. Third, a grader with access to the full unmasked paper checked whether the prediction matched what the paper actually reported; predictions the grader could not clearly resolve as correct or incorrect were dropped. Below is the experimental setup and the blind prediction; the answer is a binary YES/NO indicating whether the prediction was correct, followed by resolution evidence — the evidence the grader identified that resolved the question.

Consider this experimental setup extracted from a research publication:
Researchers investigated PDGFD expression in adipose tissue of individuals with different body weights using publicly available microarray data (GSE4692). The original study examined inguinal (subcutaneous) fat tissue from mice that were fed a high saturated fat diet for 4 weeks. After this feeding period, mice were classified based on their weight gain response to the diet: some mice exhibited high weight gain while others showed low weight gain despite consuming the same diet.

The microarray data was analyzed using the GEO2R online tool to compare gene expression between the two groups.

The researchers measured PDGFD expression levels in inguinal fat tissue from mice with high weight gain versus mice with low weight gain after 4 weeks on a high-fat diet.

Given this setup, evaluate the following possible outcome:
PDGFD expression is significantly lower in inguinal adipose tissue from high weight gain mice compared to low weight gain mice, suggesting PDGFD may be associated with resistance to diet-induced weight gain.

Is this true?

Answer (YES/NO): NO